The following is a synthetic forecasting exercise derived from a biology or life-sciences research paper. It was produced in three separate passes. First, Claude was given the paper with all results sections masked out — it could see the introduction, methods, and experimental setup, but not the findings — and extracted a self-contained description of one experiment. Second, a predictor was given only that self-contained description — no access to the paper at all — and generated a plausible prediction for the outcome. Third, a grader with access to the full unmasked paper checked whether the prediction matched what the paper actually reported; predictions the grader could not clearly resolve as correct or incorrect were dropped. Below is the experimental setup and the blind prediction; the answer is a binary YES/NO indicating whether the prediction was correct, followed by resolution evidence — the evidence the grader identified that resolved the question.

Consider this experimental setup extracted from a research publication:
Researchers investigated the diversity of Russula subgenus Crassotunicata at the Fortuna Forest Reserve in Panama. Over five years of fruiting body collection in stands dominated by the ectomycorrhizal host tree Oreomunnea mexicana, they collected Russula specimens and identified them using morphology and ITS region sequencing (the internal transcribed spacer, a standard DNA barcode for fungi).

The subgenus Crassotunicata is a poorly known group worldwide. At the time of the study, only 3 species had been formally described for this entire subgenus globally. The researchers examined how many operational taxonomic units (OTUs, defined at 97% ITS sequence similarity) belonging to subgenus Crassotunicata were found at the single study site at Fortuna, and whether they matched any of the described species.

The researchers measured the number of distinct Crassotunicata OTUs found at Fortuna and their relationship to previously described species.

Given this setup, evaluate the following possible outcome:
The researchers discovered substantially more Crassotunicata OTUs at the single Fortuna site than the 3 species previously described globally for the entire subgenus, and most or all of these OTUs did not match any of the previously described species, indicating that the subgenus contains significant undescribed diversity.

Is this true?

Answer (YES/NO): YES